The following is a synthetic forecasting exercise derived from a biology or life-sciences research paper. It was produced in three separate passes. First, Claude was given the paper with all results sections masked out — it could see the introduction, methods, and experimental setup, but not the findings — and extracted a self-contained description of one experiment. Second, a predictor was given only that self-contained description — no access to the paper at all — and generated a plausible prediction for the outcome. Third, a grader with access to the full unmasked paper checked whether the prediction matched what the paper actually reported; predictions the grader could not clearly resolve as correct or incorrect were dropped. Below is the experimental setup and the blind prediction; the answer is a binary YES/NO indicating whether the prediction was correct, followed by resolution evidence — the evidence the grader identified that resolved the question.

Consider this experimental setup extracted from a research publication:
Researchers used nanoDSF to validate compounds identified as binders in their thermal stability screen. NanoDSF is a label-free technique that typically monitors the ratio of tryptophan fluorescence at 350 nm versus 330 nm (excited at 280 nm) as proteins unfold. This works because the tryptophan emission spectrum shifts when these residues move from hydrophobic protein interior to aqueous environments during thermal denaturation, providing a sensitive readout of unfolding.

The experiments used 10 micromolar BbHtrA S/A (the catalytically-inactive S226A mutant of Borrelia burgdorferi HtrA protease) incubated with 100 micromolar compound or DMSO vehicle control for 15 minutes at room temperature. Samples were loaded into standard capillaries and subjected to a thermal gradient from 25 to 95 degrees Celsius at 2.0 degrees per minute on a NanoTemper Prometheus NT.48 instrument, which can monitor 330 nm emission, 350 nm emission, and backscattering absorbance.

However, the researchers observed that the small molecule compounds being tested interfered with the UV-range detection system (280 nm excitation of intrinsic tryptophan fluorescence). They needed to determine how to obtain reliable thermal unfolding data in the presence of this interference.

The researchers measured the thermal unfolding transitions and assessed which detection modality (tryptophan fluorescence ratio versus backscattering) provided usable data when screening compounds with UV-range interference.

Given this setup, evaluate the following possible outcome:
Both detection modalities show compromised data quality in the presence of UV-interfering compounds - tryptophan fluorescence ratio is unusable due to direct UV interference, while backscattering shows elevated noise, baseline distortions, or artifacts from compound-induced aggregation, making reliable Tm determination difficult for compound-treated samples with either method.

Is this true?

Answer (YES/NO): NO